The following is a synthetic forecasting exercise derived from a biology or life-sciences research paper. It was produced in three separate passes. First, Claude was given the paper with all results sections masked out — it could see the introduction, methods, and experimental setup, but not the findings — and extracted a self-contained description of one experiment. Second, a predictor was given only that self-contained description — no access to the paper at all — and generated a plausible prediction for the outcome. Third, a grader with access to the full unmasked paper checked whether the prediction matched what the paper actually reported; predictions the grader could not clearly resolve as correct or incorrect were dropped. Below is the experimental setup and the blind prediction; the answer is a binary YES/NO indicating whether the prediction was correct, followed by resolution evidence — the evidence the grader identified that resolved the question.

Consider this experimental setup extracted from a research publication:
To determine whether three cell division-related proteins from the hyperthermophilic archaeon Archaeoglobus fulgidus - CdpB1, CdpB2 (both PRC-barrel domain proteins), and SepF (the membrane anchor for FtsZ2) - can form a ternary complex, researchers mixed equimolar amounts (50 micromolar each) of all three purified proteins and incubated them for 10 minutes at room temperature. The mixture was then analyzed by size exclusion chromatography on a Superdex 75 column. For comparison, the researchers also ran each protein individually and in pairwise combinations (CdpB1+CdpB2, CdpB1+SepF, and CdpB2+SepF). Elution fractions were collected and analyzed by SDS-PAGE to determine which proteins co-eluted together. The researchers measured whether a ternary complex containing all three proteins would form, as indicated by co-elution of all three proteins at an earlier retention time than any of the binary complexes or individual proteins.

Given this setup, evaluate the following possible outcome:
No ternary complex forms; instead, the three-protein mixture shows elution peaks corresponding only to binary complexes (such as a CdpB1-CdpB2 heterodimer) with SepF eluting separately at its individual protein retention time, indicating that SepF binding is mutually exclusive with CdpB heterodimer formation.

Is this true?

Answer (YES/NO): NO